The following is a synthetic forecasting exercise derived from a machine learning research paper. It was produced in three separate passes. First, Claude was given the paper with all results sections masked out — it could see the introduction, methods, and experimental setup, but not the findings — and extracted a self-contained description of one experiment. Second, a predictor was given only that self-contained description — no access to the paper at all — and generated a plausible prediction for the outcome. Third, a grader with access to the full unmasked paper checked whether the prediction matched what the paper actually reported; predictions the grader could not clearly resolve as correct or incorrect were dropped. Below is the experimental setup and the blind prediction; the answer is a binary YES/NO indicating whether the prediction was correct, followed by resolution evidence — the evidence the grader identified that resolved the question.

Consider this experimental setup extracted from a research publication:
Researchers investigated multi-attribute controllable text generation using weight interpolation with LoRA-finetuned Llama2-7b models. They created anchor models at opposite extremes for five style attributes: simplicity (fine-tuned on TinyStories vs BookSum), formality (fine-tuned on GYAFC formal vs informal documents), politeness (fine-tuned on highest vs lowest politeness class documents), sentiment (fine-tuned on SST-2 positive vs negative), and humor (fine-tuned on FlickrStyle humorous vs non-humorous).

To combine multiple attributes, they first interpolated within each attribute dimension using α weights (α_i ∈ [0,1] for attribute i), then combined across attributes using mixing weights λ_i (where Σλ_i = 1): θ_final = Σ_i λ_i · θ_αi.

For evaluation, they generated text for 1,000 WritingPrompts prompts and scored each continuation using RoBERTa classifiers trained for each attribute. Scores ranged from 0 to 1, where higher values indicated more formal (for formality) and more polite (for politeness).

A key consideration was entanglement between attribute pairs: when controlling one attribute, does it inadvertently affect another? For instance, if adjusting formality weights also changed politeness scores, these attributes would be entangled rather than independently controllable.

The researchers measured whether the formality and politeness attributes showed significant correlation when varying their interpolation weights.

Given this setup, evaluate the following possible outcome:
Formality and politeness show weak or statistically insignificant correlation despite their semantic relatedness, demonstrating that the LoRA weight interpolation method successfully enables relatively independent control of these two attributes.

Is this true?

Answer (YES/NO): YES